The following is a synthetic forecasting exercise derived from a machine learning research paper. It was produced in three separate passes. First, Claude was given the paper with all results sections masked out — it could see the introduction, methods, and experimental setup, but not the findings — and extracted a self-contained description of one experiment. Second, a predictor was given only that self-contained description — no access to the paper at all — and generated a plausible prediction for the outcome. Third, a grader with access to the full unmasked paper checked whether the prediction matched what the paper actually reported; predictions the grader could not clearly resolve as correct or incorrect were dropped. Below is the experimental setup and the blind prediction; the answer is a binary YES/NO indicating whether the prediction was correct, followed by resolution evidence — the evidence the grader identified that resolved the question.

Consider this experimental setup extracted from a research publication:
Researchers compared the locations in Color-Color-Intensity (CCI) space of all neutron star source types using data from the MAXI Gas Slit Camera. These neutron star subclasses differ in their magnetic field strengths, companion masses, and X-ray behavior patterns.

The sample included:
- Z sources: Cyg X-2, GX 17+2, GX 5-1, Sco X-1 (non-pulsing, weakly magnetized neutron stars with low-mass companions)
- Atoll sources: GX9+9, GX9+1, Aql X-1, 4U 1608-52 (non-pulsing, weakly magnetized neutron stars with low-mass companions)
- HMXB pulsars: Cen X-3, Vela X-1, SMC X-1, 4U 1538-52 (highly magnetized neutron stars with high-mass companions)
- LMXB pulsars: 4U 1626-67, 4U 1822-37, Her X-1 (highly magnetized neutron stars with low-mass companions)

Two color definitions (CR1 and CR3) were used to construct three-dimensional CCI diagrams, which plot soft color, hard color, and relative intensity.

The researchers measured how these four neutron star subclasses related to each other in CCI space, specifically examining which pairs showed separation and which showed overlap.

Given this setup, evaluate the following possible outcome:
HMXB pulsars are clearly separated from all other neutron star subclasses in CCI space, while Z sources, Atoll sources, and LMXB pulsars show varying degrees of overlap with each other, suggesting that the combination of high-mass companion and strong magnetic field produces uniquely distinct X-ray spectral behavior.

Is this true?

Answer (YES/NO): NO